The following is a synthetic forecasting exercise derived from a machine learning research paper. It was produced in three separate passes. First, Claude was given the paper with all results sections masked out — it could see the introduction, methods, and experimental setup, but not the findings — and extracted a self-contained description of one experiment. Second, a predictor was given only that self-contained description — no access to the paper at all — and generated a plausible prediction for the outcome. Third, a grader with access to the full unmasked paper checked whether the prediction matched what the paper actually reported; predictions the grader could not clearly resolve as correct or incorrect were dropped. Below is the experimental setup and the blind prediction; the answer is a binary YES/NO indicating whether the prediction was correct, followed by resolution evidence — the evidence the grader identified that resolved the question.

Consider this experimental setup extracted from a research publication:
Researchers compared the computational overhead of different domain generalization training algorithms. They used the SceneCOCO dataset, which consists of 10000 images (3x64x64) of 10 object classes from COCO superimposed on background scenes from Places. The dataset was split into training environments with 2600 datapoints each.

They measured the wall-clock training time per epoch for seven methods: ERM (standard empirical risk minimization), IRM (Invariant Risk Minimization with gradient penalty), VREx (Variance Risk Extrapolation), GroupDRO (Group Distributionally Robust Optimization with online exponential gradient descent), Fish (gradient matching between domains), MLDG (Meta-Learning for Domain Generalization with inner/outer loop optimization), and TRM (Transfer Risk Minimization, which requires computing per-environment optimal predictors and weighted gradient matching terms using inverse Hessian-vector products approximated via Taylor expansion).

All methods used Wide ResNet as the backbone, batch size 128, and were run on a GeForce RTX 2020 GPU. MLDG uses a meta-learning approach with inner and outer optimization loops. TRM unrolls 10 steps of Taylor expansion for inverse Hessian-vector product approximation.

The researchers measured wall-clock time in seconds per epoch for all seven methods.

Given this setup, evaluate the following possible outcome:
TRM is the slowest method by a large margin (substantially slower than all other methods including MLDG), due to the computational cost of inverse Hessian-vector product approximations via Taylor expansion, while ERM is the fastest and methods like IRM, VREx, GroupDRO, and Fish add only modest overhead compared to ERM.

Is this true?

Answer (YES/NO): NO